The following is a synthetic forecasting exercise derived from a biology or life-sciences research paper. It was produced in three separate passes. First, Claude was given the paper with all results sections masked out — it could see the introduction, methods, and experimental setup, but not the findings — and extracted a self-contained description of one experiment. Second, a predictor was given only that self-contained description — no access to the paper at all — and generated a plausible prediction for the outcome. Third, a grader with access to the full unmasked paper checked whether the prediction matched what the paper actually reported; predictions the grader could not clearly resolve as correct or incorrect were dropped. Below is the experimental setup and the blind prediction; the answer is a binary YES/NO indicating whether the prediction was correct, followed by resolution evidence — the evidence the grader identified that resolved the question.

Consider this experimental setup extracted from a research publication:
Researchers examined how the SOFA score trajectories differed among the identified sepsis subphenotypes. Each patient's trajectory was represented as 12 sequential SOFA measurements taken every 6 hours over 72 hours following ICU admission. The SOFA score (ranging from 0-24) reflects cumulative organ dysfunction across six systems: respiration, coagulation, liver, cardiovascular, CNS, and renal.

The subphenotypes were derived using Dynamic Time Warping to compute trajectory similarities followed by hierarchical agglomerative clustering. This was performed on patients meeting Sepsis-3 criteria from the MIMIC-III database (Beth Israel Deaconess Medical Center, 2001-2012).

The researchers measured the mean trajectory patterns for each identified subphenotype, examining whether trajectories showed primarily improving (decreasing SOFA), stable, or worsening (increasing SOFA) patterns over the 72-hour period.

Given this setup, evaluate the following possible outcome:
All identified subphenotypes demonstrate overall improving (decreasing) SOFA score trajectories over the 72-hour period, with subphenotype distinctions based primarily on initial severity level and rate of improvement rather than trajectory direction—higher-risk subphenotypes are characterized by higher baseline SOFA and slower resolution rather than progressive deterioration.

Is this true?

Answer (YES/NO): NO